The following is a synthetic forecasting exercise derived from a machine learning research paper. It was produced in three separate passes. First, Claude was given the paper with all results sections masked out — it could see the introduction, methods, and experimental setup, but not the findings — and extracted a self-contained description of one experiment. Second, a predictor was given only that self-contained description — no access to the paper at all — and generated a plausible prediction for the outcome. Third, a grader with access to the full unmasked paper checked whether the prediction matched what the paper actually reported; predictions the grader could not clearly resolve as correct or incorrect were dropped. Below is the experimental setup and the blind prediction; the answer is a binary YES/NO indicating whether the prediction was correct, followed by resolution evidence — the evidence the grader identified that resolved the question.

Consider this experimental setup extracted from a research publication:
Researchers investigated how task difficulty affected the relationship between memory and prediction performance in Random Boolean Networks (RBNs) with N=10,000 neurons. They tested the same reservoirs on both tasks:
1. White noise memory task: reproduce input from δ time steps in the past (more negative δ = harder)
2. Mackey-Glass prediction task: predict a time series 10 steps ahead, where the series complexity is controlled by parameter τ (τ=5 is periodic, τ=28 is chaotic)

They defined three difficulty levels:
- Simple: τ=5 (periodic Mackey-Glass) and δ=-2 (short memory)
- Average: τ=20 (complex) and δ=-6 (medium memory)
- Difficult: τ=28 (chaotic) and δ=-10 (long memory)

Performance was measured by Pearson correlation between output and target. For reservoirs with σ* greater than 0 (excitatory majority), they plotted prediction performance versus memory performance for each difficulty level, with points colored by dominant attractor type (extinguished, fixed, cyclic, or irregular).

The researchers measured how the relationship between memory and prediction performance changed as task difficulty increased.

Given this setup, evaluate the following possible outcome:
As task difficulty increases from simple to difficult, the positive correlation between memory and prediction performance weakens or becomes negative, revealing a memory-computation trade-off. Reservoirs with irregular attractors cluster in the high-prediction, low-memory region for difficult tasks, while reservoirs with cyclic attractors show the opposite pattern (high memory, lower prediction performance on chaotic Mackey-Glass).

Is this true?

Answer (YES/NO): NO